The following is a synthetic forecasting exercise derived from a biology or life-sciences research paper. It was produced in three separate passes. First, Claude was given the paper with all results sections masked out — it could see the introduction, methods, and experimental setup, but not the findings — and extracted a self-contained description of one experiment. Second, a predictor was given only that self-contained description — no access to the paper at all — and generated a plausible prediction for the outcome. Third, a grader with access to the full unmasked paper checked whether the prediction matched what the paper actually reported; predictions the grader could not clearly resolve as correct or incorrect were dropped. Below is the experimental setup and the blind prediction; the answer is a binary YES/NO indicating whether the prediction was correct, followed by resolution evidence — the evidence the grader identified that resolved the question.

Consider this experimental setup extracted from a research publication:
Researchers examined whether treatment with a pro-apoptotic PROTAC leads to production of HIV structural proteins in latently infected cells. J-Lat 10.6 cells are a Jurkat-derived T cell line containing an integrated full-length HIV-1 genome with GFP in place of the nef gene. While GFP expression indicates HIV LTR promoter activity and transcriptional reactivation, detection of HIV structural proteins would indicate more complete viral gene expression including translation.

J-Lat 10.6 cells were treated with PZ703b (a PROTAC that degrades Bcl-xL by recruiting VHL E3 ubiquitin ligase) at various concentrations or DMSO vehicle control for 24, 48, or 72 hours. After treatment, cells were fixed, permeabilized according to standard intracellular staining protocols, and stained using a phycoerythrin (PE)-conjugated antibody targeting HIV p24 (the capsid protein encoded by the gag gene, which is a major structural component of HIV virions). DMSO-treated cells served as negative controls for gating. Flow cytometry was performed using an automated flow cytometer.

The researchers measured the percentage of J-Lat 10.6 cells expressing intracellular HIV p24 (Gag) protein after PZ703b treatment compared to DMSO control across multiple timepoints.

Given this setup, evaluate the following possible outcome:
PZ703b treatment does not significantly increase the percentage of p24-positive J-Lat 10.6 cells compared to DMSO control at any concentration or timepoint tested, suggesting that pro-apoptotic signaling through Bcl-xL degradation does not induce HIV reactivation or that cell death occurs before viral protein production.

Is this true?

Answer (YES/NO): NO